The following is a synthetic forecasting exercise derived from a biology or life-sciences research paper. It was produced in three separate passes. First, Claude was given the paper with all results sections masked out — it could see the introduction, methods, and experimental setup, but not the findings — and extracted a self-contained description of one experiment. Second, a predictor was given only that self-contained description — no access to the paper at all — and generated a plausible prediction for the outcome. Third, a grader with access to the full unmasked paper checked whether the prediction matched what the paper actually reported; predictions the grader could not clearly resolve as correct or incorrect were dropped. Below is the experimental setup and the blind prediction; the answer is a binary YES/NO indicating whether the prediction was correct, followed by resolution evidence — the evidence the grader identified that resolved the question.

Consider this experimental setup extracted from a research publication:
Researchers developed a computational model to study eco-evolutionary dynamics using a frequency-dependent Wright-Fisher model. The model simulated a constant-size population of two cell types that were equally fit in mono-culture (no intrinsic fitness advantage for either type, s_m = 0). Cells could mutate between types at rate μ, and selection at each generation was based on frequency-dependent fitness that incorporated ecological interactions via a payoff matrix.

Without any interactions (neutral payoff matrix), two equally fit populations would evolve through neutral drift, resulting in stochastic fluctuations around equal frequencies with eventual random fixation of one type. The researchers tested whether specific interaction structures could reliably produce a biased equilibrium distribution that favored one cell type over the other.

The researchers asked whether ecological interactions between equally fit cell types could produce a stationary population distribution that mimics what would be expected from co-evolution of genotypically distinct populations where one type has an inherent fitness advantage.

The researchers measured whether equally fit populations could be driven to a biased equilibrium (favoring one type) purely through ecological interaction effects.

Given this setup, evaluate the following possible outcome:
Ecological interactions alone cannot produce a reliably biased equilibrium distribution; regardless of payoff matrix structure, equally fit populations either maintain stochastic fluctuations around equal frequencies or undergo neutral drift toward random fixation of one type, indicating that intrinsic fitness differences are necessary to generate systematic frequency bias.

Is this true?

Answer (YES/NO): NO